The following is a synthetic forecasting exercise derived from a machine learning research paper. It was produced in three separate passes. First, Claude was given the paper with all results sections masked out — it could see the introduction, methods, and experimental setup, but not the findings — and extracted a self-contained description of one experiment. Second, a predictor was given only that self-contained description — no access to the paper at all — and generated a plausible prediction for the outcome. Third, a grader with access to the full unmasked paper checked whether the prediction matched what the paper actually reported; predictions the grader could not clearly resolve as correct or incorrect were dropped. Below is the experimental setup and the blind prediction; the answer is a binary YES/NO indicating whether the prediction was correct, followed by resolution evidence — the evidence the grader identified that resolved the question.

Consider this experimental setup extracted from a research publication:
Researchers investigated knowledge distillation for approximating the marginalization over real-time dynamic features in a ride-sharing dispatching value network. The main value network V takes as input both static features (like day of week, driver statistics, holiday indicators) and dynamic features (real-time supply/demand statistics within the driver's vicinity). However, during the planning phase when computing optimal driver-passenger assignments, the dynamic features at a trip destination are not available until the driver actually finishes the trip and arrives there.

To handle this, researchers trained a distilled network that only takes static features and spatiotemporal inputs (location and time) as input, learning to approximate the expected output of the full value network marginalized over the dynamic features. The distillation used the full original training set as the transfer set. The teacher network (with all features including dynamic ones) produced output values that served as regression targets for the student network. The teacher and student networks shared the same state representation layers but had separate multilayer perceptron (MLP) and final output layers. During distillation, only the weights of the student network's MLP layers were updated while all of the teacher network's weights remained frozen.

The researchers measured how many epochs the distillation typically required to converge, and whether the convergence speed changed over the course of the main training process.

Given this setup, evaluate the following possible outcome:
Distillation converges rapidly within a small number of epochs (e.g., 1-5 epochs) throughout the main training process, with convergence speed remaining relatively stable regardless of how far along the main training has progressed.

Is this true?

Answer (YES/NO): NO